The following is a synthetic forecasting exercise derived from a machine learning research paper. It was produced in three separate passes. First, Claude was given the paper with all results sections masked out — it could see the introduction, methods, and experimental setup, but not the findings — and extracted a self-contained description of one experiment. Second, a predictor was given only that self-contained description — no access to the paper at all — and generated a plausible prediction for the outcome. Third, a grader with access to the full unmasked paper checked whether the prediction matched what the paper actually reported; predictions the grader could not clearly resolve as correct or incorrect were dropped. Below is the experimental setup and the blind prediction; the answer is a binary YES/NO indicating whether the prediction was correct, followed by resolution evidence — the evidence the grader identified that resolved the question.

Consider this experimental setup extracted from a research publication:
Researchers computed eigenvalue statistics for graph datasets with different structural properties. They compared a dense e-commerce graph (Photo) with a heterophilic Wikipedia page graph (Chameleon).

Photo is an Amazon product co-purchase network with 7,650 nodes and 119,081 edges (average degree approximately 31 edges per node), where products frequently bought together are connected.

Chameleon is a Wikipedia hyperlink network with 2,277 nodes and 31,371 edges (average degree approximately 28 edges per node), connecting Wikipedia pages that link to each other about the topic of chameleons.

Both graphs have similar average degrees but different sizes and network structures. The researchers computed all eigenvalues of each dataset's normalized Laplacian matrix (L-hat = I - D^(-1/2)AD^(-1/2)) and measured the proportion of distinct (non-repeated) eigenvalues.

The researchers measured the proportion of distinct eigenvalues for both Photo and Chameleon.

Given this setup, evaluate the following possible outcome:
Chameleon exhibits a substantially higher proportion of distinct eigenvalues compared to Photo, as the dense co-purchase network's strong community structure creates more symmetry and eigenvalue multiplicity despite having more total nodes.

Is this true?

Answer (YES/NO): NO